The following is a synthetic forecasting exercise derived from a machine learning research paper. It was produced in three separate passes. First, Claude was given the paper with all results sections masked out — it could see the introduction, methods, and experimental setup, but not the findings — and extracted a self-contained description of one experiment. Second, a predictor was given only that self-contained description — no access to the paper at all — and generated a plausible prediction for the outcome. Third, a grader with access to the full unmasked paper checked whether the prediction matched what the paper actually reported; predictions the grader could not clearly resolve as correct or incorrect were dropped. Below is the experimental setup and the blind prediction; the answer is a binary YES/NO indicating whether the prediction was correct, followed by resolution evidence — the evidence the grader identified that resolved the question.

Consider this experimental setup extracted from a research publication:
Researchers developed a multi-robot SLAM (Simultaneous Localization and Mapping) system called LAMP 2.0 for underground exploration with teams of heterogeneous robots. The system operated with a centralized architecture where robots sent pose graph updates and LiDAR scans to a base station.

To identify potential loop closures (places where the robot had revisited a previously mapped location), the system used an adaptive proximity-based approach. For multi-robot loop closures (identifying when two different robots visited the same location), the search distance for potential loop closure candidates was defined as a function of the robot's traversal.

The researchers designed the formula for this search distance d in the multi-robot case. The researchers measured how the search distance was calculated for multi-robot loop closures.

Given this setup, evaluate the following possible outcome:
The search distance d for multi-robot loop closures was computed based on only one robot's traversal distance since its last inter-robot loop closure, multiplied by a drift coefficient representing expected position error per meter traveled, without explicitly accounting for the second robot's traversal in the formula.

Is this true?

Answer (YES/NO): NO